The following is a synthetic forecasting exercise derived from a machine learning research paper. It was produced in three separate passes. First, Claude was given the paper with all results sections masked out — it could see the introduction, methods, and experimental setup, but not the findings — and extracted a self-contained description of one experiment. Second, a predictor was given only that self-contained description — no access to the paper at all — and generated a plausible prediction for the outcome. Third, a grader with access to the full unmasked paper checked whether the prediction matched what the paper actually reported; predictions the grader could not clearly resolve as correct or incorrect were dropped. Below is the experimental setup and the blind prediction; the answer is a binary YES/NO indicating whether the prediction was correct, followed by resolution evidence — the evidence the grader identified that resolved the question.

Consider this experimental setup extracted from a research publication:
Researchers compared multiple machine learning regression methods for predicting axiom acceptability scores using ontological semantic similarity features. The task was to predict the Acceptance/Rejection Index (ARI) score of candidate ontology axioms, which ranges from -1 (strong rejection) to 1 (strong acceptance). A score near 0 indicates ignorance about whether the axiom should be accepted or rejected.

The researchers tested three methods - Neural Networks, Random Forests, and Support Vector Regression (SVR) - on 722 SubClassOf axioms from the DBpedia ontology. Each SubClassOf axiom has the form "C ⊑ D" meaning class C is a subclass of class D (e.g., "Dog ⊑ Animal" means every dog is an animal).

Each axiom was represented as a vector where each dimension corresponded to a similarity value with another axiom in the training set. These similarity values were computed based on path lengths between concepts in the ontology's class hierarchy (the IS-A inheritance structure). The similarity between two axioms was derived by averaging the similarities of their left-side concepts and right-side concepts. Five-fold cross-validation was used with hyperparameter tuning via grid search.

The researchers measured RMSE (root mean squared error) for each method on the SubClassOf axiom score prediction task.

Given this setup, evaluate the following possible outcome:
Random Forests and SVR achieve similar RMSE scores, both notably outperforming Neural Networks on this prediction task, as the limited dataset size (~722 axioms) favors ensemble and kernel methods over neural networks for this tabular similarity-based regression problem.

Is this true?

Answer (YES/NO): NO